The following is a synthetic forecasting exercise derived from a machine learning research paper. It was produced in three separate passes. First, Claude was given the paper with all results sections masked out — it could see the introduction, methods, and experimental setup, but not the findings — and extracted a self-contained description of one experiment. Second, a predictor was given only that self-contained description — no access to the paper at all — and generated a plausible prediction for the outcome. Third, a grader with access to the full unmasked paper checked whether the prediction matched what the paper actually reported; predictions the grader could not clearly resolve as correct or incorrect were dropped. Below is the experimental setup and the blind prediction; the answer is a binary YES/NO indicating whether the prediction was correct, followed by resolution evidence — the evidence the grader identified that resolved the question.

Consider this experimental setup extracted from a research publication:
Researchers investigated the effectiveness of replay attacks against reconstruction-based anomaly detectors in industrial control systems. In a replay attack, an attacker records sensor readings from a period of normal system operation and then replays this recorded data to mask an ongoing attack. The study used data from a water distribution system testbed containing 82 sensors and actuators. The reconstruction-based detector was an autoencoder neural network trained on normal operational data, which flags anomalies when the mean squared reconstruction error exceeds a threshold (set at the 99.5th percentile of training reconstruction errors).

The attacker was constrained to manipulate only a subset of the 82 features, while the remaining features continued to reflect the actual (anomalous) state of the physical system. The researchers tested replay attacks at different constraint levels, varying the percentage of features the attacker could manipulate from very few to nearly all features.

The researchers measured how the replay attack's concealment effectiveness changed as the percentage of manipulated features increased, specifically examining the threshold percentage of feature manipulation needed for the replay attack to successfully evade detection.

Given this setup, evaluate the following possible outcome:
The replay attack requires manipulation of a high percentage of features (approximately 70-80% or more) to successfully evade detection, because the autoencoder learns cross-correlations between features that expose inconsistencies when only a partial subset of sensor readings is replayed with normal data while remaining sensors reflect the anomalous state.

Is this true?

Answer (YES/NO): NO